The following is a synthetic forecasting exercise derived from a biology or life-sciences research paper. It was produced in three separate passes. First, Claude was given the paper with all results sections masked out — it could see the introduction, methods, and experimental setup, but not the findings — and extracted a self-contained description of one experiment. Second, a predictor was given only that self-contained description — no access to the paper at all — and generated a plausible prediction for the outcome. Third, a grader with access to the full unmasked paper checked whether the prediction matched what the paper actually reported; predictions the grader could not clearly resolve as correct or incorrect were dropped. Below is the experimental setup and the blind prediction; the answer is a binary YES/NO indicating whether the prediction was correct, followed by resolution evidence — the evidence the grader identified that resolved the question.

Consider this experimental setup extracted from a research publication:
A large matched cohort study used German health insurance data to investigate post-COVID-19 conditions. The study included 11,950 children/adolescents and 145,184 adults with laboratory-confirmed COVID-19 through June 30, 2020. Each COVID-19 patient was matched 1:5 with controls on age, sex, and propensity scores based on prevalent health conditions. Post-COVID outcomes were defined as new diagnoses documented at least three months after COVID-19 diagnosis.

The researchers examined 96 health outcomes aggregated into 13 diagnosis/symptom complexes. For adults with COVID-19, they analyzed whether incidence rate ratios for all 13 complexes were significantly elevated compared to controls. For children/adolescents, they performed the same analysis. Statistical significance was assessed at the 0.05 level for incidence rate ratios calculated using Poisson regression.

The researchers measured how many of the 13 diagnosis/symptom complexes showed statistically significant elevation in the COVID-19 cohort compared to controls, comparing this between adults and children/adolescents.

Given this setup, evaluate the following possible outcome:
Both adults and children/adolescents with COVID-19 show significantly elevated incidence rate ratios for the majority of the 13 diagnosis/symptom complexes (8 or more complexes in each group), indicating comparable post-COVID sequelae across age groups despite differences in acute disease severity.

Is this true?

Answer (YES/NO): YES